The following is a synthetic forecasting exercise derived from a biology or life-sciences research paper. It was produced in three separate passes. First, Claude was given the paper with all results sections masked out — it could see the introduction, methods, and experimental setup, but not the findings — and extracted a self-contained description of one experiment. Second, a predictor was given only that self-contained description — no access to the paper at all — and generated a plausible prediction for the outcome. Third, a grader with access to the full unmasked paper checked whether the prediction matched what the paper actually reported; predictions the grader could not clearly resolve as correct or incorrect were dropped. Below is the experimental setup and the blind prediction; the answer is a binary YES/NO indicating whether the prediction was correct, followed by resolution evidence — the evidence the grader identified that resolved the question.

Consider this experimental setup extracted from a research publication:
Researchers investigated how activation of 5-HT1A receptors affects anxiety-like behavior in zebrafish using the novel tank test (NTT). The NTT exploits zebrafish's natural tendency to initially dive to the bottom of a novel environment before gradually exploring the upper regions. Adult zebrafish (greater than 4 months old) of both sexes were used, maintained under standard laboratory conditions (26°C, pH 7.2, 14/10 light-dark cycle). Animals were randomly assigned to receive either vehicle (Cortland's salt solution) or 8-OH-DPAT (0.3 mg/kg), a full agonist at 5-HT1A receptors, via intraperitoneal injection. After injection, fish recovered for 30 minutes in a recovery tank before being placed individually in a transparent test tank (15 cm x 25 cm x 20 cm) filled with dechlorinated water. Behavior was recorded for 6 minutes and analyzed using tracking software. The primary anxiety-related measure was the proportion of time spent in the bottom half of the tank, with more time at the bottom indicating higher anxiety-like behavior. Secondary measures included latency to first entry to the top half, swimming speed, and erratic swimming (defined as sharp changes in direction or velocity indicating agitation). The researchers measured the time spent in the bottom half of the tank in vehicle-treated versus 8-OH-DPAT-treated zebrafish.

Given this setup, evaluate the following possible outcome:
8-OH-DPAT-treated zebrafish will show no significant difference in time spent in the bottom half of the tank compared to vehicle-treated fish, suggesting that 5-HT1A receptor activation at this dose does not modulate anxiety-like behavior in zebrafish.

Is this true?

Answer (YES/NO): NO